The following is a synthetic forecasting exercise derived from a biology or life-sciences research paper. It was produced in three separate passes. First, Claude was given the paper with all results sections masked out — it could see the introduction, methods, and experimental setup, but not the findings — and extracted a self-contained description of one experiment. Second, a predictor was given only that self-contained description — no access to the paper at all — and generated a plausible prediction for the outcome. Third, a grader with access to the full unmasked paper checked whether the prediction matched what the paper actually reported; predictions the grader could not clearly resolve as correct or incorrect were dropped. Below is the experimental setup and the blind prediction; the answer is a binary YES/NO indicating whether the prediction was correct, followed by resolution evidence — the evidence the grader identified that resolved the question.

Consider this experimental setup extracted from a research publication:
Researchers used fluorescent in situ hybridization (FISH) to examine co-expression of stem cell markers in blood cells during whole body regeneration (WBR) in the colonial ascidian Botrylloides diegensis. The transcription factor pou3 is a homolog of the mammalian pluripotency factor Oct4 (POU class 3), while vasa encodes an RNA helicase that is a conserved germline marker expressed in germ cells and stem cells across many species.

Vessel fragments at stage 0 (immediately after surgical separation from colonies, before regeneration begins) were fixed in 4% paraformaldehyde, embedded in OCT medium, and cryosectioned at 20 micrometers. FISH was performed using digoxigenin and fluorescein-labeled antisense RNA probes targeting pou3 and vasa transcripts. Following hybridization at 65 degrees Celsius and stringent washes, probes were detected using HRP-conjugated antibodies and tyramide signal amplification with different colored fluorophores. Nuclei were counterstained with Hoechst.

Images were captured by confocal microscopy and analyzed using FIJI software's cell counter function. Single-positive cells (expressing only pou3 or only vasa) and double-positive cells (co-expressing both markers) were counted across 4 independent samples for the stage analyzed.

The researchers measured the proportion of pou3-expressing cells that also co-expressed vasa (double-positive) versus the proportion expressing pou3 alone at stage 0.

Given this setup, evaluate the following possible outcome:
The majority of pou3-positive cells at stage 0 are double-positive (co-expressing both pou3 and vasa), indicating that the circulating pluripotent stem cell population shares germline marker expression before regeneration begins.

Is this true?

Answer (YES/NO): YES